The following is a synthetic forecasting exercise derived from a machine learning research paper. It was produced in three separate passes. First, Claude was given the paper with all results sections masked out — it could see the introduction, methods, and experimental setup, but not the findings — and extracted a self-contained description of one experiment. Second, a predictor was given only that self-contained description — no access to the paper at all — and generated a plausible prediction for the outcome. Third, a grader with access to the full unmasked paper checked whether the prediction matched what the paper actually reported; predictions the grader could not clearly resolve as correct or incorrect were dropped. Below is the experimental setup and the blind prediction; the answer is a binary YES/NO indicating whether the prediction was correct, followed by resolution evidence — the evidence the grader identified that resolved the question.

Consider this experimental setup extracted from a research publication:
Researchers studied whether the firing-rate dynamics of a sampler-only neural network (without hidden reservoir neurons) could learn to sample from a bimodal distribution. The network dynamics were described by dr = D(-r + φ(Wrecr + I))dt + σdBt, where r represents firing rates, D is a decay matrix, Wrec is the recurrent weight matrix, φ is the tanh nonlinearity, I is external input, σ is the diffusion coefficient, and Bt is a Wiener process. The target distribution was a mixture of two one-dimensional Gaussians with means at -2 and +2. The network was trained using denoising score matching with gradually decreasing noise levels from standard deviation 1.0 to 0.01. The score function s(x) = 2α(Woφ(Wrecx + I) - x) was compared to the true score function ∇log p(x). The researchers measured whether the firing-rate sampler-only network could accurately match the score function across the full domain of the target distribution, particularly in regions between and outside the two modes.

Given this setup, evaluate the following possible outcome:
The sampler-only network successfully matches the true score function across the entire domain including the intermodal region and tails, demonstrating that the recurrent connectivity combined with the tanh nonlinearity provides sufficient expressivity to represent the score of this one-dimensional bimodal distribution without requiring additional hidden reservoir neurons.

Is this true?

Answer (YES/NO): YES